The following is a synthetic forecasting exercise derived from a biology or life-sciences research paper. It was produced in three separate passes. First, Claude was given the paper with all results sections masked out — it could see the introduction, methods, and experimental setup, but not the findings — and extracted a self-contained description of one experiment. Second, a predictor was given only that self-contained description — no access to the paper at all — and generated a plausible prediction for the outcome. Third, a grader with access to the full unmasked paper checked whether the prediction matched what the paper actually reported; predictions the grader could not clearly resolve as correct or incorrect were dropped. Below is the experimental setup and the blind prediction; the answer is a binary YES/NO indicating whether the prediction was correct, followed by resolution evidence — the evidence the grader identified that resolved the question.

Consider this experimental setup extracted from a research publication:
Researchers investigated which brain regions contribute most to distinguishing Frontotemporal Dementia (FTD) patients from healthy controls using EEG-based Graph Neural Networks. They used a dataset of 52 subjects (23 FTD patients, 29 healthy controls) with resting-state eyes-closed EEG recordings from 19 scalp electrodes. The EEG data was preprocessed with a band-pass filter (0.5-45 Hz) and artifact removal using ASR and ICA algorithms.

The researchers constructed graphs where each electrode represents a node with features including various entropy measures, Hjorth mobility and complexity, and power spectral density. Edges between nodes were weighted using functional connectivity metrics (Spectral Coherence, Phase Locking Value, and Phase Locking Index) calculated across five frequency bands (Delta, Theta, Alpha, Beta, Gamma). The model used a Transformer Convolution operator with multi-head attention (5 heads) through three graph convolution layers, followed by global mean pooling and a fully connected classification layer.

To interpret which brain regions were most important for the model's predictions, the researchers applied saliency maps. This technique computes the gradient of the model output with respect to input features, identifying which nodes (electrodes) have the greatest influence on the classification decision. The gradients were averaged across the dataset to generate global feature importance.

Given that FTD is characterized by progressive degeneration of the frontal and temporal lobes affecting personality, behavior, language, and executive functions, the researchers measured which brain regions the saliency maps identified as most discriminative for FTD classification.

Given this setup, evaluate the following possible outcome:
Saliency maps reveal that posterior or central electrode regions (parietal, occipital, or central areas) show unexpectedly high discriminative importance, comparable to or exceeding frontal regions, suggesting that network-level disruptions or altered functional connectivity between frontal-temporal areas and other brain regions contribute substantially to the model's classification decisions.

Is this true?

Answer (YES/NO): YES